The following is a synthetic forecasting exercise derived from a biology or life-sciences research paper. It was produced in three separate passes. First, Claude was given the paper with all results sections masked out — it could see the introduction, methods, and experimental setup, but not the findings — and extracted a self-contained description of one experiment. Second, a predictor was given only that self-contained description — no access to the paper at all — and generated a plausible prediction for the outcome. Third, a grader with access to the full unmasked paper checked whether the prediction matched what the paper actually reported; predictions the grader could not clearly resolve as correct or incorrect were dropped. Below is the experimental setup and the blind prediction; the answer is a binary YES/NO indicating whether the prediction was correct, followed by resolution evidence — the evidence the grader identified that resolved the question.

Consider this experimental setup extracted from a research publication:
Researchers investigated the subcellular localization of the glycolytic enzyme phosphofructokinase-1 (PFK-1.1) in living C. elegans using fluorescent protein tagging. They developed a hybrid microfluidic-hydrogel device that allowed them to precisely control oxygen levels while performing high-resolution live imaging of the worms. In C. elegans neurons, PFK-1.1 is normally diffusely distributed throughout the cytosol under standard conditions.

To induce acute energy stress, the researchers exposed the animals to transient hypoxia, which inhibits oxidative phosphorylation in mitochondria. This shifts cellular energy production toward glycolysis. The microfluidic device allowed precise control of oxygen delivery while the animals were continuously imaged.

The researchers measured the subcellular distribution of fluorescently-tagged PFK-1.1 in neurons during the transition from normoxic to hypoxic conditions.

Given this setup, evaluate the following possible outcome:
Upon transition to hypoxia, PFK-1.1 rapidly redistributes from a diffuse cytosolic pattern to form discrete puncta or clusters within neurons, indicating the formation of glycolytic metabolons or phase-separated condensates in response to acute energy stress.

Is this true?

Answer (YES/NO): YES